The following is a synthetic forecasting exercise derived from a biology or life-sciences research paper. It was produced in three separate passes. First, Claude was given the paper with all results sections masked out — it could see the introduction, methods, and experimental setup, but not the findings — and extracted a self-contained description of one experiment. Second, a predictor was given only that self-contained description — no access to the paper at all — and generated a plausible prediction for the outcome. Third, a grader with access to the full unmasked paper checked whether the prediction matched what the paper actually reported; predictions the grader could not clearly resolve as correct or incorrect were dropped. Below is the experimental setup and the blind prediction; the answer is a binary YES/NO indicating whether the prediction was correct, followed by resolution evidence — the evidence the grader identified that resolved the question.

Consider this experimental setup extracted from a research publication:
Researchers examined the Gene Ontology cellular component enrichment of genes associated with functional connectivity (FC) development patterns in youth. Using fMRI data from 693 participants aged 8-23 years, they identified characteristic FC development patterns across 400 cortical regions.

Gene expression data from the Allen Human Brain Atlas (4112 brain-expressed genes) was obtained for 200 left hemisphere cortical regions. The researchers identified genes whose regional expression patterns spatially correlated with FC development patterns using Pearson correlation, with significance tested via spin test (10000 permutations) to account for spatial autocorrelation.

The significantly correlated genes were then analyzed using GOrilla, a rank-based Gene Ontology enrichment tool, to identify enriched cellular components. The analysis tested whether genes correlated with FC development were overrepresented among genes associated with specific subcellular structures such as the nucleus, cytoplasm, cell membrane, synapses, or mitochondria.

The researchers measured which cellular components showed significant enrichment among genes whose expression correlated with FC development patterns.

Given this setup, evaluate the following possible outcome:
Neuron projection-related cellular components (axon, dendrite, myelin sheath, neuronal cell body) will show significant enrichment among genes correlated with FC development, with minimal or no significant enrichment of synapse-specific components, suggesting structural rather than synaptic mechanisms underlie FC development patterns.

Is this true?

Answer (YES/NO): NO